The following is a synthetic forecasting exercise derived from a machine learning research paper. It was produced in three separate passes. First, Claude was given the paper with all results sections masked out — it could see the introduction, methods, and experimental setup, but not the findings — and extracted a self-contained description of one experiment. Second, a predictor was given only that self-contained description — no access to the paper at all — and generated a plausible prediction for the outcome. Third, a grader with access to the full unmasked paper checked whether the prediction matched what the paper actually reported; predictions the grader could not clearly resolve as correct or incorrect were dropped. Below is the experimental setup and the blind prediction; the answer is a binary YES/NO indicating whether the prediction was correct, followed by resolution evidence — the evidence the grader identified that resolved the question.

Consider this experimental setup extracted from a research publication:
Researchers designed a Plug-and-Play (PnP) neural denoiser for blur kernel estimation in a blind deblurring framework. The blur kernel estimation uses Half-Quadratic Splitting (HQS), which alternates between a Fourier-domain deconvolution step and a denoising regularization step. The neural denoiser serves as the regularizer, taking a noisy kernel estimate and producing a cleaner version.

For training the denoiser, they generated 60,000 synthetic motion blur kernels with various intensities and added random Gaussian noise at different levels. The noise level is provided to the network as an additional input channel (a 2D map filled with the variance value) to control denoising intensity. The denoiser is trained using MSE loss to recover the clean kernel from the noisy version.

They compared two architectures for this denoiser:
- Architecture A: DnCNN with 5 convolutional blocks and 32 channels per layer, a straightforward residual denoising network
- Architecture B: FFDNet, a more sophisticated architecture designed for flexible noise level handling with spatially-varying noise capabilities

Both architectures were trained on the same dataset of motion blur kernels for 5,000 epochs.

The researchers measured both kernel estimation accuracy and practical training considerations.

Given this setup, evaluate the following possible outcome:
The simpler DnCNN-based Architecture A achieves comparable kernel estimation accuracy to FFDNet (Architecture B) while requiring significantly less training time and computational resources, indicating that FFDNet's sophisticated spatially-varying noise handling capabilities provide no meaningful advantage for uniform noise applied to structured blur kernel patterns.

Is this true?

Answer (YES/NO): YES